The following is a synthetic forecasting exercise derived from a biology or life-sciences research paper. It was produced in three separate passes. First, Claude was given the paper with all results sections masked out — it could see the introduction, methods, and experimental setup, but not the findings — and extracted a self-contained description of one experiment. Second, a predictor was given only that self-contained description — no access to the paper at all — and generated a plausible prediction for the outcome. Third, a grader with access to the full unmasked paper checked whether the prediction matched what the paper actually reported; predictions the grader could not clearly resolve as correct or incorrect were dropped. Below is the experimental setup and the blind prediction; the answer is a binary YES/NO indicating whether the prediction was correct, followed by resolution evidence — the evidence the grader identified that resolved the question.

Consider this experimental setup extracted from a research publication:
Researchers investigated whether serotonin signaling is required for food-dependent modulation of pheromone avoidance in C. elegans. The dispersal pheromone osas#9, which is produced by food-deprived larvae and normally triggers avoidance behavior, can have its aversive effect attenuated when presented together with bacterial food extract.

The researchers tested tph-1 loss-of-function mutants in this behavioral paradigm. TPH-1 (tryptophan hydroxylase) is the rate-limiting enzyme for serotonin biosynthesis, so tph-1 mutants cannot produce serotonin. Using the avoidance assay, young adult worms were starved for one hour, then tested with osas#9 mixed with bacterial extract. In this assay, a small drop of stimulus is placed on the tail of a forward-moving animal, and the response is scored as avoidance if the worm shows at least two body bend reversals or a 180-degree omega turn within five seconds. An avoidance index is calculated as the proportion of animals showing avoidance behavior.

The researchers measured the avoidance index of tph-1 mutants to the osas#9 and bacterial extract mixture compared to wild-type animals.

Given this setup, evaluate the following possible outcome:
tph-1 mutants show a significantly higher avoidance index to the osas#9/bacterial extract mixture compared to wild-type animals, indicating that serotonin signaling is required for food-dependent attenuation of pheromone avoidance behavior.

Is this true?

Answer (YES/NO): YES